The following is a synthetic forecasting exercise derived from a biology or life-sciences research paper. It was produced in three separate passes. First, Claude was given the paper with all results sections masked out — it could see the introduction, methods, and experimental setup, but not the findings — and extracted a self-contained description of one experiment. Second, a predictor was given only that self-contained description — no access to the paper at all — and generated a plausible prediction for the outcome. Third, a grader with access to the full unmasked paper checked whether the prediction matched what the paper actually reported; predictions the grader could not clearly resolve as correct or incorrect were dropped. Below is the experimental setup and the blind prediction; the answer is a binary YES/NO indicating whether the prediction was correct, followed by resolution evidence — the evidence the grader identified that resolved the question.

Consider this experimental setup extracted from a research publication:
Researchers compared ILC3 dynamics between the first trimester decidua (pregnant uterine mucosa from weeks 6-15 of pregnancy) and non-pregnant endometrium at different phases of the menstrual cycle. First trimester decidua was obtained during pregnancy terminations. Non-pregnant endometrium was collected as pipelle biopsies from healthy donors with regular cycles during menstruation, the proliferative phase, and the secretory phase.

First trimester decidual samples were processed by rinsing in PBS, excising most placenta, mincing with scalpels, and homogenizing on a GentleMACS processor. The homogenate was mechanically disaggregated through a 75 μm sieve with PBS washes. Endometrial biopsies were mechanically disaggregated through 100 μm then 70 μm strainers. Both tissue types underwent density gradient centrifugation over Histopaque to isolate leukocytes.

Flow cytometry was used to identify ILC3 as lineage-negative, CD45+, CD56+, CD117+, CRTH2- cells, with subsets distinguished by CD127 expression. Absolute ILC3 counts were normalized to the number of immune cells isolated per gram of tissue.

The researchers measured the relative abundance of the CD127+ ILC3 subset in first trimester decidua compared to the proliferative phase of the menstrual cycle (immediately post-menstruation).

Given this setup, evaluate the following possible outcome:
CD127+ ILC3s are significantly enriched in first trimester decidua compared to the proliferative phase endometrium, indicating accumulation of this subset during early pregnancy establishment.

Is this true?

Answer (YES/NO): NO